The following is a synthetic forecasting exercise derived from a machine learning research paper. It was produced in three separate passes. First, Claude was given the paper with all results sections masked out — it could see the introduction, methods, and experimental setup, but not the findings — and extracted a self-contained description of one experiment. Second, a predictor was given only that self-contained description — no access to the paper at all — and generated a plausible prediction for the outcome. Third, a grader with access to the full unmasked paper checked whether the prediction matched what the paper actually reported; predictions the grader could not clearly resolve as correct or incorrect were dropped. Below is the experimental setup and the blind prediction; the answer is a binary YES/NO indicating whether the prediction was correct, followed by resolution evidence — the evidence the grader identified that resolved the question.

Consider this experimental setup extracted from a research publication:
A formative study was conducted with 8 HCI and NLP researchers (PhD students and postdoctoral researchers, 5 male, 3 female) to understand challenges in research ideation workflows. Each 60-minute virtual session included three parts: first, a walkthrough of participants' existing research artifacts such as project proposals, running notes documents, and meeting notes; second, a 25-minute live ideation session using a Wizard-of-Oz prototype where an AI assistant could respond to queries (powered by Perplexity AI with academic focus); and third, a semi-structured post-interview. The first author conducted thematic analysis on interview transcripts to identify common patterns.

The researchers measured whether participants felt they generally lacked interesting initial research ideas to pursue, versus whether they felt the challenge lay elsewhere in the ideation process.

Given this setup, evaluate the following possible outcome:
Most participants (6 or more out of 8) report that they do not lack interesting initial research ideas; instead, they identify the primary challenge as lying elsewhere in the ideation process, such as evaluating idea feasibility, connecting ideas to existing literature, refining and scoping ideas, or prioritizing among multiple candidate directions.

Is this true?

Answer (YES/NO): NO